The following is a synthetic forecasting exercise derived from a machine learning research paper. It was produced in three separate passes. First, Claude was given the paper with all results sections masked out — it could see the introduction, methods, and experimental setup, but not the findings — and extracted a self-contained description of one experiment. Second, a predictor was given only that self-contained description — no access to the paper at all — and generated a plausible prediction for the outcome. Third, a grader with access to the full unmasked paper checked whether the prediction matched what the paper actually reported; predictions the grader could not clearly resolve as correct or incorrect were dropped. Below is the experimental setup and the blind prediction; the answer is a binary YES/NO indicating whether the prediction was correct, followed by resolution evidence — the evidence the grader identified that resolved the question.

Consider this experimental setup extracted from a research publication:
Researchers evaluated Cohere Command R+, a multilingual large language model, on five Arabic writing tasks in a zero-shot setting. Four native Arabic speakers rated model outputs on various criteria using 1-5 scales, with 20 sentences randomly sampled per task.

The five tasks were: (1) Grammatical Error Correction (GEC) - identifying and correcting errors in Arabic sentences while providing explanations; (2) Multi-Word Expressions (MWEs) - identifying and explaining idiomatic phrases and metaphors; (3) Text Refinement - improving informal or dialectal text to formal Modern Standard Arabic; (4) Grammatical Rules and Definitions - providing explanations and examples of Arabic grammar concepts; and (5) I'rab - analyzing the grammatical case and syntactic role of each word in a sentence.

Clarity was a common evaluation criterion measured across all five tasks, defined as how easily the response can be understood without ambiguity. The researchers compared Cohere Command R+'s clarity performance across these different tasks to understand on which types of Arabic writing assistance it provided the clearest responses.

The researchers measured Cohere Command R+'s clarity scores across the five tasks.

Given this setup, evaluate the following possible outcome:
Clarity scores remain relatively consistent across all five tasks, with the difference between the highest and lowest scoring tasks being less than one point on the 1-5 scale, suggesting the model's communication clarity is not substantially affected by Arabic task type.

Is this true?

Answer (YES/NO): NO